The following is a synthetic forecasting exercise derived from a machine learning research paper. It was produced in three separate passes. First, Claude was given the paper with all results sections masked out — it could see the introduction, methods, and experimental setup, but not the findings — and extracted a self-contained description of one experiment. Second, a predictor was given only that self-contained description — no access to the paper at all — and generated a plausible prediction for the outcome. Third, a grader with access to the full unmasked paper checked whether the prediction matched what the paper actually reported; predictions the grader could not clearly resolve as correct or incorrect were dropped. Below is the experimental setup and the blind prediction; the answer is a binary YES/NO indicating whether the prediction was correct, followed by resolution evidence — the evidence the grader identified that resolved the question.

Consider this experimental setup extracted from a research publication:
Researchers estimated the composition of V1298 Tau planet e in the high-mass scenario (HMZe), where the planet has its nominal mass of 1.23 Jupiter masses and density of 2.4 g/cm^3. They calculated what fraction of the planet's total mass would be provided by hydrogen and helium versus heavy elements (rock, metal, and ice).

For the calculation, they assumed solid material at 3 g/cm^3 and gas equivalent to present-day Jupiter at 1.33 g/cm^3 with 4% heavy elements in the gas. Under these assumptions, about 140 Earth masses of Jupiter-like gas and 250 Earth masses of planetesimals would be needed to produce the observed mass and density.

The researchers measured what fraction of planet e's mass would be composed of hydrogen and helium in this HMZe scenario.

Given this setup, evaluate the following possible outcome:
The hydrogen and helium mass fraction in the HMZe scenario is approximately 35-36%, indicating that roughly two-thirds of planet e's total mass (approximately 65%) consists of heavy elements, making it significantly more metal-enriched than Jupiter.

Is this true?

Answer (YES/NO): NO